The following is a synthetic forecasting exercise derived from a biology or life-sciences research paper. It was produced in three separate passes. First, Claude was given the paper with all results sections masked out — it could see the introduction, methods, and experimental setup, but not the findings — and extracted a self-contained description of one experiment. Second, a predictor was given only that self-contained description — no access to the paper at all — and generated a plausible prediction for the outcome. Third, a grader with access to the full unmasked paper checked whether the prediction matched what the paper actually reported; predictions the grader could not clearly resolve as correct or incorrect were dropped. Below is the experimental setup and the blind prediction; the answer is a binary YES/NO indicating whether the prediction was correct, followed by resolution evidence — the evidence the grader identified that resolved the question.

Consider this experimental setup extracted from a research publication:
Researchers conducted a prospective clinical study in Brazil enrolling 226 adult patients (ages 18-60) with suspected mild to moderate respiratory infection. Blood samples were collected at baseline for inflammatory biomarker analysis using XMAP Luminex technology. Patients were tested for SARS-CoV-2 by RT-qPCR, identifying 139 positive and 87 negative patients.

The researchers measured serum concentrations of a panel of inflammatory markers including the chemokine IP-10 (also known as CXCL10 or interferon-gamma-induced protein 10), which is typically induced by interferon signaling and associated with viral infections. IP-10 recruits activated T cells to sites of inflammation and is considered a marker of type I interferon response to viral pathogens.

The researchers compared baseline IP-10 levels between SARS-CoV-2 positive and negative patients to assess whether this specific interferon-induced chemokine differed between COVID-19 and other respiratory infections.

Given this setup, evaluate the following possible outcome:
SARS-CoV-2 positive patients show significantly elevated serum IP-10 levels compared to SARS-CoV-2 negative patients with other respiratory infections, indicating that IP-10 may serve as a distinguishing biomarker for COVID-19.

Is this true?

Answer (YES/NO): NO